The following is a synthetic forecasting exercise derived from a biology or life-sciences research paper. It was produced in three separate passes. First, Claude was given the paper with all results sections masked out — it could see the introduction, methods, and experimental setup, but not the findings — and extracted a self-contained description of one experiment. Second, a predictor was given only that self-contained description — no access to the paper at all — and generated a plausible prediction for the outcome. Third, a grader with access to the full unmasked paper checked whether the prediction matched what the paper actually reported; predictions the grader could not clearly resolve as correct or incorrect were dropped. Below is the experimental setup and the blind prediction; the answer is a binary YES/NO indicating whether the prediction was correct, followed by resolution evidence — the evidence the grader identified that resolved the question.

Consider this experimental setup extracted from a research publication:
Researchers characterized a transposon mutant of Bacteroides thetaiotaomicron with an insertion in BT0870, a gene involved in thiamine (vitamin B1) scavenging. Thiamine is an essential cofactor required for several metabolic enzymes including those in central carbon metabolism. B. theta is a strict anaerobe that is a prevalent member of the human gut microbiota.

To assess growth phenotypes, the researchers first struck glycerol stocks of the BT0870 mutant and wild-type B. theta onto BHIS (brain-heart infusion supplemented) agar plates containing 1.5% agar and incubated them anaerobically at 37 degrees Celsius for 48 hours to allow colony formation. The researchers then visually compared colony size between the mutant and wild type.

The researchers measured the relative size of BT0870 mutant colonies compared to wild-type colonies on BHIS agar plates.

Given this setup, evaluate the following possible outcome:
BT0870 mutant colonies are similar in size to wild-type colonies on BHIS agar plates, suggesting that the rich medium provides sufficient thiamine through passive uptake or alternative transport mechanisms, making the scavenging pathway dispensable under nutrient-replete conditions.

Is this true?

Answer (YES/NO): NO